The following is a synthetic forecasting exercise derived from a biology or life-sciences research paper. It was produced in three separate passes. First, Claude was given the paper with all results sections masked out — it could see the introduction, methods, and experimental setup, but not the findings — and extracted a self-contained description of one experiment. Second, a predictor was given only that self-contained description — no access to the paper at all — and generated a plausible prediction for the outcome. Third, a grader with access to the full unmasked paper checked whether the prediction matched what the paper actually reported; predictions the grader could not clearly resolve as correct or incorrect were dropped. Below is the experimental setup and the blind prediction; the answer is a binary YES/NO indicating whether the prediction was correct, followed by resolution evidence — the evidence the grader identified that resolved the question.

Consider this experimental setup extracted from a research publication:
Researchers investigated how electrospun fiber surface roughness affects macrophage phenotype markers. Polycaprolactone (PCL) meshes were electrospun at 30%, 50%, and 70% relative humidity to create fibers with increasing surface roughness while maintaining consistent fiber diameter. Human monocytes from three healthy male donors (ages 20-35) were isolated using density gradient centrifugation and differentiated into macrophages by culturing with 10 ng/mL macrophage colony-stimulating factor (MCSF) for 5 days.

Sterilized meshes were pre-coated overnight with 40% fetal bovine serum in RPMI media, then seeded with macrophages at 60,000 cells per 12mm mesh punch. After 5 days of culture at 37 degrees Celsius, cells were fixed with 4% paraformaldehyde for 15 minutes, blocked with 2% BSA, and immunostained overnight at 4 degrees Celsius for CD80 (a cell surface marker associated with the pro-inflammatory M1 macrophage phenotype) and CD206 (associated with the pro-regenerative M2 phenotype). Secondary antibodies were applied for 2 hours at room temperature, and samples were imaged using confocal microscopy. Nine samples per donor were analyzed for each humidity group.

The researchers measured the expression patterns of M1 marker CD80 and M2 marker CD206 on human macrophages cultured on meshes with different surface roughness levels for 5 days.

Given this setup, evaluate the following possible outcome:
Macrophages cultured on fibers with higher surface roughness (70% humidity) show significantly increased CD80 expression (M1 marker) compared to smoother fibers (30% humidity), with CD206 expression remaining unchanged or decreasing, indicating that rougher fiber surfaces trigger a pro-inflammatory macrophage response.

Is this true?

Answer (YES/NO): NO